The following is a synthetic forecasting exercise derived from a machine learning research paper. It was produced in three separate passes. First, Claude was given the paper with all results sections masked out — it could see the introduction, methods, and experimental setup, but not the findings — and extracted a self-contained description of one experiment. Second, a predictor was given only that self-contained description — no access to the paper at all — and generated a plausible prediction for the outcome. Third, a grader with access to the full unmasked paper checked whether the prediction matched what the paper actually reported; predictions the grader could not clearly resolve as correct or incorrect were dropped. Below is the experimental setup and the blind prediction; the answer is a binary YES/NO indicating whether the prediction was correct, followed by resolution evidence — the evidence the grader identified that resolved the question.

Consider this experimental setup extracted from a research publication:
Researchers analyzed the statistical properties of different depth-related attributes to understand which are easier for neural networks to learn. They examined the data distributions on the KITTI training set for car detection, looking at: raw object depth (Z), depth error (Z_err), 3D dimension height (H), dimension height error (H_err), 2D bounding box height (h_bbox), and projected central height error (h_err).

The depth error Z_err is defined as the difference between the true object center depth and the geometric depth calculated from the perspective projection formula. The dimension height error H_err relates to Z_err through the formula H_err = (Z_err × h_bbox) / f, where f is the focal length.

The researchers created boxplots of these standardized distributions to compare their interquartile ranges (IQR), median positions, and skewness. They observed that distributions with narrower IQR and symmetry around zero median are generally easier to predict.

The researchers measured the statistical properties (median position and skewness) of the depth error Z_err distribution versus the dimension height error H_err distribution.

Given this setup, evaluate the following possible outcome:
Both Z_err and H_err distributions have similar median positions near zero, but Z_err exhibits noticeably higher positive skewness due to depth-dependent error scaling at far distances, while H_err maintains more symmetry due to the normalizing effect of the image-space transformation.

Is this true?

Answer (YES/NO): NO